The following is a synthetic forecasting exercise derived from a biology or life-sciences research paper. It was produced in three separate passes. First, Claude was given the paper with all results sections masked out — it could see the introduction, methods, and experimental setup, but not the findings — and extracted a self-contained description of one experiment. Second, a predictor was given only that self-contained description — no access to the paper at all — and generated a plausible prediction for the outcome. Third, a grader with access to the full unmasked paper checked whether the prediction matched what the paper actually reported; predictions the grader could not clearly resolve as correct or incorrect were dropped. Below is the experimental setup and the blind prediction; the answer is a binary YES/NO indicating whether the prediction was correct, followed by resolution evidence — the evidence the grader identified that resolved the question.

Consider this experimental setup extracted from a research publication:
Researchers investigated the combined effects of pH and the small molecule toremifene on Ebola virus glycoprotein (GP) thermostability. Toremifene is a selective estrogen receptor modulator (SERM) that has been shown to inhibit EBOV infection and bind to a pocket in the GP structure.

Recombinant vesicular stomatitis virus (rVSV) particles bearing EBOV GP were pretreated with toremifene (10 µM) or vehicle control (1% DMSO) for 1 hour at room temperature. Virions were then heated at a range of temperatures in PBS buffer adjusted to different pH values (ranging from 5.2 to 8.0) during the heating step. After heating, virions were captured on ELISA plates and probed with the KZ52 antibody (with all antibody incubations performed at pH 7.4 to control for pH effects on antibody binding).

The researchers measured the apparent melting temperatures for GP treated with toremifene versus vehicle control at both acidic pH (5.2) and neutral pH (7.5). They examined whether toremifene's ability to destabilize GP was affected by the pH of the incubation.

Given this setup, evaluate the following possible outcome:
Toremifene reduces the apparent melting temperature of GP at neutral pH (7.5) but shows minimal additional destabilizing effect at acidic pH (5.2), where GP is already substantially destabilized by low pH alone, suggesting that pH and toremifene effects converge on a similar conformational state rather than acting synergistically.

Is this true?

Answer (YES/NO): NO